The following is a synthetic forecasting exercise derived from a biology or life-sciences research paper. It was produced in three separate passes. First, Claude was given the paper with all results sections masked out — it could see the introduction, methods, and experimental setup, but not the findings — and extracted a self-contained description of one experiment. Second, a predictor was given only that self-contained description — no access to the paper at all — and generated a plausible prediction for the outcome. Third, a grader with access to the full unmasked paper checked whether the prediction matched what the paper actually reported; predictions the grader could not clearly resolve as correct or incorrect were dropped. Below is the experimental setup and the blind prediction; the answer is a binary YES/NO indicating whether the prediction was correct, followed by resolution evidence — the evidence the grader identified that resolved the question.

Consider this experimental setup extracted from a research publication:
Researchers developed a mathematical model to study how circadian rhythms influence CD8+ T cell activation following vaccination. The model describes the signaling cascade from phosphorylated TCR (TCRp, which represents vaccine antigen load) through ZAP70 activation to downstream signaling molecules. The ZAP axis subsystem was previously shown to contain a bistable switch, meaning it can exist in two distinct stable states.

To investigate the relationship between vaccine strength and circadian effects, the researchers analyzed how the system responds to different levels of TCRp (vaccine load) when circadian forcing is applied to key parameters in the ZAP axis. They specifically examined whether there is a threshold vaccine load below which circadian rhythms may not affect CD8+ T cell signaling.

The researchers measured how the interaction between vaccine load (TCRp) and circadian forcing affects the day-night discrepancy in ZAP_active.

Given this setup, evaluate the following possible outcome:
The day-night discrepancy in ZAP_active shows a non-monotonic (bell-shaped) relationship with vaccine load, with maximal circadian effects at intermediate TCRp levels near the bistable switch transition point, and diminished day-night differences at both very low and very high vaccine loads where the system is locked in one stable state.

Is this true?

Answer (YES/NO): YES